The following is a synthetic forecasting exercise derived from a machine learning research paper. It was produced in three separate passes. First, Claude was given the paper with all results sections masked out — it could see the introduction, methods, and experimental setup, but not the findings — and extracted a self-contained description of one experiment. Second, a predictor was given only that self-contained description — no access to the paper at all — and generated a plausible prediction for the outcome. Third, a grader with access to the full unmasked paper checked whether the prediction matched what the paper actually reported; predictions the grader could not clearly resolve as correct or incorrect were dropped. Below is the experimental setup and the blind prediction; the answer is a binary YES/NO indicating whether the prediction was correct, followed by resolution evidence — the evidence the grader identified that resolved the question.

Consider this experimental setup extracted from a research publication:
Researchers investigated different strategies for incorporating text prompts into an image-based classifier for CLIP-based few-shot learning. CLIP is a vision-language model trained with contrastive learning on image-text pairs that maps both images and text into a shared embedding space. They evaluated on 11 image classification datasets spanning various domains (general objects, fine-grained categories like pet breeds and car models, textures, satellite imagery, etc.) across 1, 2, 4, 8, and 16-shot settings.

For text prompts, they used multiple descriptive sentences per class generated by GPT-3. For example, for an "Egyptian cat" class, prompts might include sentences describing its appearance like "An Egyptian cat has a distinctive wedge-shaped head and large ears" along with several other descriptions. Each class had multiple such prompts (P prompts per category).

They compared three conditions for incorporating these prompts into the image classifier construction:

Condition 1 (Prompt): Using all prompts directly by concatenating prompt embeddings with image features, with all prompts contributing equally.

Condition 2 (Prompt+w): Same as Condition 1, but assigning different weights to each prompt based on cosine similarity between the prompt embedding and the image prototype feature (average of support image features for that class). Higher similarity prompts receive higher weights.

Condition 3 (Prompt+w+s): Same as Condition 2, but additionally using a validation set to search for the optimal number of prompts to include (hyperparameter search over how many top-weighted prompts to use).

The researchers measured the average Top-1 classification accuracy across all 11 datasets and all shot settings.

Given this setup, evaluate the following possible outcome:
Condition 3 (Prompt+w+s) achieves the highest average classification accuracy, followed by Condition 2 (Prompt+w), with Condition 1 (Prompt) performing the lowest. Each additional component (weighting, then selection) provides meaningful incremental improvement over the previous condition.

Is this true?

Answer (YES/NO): YES